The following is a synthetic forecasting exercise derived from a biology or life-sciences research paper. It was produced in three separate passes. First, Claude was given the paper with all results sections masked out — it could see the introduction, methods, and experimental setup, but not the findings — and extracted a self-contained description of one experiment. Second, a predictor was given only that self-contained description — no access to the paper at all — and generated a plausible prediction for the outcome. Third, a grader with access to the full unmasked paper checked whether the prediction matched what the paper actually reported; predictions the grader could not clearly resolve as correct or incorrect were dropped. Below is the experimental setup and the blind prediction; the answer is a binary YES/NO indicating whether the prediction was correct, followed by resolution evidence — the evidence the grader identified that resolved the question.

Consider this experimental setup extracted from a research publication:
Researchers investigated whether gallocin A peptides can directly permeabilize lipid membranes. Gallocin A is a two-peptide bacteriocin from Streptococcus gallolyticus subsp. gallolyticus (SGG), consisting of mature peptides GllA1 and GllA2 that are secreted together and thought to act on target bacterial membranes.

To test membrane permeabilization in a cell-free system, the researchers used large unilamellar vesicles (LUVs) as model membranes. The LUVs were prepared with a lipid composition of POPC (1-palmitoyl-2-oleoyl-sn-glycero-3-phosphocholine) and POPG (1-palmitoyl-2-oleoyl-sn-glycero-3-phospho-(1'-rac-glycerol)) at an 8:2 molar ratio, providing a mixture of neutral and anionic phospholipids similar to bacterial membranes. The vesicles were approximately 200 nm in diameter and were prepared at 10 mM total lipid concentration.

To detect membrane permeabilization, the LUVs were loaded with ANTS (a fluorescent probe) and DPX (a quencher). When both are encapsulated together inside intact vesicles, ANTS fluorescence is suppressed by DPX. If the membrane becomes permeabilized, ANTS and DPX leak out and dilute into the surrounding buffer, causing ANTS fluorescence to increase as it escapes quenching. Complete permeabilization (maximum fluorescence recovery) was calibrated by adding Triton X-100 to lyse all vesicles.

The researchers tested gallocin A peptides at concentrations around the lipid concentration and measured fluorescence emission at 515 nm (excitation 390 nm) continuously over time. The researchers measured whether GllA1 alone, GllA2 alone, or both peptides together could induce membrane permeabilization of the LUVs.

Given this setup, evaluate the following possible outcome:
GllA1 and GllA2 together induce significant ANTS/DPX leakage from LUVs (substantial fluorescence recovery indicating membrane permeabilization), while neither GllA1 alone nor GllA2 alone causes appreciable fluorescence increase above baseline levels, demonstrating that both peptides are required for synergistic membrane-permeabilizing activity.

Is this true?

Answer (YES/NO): YES